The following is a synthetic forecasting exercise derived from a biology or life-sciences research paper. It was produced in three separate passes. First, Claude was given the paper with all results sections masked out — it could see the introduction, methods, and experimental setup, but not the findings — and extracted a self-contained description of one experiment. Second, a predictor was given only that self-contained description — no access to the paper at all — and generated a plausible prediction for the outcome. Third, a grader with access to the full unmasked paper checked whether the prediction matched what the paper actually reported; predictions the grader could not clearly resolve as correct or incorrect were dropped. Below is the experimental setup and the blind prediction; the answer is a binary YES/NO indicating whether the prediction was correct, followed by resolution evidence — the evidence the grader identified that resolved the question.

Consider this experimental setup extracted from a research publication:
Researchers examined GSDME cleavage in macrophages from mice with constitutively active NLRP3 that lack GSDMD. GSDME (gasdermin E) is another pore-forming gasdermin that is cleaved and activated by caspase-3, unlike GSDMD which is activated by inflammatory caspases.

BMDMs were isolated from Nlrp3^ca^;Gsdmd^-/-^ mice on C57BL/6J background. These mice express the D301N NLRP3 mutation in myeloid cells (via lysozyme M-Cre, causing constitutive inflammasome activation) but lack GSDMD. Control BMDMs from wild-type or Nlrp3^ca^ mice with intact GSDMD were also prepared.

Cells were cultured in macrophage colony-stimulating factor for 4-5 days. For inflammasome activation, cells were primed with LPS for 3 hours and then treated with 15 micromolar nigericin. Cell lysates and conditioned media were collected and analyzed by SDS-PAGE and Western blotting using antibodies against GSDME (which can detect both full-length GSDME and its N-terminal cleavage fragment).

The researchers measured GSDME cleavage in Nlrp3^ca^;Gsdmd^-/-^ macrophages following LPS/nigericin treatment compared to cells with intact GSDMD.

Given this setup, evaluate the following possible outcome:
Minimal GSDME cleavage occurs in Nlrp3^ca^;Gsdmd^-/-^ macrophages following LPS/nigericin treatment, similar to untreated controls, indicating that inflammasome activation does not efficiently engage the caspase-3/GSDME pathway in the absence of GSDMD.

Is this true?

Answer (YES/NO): NO